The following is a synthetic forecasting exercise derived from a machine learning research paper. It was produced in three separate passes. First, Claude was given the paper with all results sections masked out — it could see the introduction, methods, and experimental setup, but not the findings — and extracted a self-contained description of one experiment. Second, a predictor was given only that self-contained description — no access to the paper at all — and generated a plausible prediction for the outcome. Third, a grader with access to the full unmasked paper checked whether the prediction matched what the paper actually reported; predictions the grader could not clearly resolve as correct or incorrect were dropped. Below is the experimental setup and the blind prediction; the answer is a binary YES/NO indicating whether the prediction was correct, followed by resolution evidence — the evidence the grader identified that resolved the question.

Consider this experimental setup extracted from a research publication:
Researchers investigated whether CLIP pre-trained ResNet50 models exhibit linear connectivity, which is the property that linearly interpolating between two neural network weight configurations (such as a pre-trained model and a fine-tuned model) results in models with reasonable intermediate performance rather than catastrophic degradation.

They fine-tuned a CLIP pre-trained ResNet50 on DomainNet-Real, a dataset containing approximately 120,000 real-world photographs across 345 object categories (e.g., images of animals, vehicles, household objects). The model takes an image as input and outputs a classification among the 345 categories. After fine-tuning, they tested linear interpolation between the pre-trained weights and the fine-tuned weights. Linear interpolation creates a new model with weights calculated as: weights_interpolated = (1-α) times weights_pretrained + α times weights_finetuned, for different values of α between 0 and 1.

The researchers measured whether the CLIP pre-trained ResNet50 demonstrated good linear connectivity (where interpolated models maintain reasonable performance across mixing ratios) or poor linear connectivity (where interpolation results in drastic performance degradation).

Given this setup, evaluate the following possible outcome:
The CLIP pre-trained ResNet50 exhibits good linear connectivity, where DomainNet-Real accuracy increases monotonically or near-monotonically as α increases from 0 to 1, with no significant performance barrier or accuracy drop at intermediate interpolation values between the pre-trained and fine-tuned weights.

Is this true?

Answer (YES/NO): NO